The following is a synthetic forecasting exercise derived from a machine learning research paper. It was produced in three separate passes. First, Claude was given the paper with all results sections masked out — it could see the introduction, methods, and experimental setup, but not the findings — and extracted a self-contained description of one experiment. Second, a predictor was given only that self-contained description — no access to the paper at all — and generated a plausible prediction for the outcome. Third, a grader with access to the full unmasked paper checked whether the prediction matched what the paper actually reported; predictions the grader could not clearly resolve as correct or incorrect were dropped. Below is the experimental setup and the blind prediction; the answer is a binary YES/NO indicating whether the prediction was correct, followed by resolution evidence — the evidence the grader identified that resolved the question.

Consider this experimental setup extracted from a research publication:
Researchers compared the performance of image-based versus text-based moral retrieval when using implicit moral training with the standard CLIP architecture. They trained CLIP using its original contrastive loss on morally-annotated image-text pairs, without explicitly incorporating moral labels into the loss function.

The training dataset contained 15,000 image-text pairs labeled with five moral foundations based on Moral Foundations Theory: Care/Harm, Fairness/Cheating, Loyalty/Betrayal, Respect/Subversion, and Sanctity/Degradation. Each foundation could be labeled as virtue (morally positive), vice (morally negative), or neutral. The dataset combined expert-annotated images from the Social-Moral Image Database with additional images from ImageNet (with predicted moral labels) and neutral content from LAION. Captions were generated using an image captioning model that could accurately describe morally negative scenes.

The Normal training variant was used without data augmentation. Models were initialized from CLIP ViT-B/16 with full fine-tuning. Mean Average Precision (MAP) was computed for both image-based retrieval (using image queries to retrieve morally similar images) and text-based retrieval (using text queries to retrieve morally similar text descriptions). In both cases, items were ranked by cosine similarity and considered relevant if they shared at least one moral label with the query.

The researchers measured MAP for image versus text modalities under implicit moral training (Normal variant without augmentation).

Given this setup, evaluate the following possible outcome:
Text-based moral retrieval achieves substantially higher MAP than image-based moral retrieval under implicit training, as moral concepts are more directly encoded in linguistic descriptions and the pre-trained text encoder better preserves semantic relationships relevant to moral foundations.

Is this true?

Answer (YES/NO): NO